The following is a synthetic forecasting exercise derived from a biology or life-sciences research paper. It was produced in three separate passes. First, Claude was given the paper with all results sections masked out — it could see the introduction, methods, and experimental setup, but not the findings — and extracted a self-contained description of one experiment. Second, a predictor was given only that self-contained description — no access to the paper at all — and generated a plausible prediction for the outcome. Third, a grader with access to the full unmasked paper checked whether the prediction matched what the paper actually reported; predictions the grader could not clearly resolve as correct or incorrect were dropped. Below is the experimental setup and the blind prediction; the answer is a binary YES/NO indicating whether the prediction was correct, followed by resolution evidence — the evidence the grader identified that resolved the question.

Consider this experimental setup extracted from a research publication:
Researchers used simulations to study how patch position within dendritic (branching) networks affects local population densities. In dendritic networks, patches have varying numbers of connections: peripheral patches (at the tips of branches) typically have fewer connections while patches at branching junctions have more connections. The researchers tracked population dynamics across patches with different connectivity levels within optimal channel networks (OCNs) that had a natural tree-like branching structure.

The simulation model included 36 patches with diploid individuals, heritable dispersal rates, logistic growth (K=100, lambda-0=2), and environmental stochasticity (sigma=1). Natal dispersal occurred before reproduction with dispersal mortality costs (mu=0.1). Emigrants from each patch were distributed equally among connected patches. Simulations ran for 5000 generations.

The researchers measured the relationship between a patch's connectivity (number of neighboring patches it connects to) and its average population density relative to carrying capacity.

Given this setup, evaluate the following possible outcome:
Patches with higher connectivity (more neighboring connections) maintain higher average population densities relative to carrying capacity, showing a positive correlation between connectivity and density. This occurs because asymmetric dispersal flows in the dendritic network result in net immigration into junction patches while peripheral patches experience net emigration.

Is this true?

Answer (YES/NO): YES